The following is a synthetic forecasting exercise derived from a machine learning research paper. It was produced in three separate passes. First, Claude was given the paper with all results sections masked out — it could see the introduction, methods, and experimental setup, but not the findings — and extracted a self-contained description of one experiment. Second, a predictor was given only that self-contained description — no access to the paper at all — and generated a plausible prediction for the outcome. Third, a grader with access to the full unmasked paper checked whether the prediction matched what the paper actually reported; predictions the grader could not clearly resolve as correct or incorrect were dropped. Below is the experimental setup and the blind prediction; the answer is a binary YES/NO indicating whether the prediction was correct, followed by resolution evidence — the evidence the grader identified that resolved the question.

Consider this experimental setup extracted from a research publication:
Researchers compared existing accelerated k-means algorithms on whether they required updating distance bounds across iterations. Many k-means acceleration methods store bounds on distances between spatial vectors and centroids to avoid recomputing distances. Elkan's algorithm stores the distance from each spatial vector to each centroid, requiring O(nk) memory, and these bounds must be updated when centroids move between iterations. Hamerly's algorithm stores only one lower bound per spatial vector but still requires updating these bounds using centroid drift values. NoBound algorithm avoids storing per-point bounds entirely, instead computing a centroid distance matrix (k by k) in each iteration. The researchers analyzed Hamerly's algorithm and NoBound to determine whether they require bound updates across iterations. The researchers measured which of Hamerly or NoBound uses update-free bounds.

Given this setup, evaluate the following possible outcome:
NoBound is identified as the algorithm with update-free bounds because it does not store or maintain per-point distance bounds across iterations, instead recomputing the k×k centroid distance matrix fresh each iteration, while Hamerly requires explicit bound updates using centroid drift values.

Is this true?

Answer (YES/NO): YES